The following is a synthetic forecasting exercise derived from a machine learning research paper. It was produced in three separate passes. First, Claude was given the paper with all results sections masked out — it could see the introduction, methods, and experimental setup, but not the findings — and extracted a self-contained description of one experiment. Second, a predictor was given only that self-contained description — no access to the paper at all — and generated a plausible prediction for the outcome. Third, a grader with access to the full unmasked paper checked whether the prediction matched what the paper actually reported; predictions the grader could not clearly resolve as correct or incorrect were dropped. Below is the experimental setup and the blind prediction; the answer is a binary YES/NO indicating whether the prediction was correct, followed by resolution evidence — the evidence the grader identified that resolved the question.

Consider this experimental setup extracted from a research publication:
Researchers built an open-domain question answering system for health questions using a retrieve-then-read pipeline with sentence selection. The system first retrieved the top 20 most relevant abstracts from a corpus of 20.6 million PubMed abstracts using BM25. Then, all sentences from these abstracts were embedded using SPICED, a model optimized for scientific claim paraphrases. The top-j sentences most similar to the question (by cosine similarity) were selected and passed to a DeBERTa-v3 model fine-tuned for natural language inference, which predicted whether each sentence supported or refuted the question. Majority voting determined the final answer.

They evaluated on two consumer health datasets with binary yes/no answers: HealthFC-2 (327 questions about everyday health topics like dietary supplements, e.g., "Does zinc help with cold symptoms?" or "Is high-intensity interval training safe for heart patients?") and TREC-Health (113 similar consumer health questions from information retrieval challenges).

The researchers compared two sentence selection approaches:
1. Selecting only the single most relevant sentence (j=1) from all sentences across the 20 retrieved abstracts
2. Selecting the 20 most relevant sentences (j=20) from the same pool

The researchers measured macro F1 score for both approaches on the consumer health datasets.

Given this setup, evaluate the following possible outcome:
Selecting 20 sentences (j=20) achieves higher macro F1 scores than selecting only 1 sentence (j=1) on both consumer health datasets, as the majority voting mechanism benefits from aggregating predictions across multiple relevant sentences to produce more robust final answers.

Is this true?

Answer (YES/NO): NO